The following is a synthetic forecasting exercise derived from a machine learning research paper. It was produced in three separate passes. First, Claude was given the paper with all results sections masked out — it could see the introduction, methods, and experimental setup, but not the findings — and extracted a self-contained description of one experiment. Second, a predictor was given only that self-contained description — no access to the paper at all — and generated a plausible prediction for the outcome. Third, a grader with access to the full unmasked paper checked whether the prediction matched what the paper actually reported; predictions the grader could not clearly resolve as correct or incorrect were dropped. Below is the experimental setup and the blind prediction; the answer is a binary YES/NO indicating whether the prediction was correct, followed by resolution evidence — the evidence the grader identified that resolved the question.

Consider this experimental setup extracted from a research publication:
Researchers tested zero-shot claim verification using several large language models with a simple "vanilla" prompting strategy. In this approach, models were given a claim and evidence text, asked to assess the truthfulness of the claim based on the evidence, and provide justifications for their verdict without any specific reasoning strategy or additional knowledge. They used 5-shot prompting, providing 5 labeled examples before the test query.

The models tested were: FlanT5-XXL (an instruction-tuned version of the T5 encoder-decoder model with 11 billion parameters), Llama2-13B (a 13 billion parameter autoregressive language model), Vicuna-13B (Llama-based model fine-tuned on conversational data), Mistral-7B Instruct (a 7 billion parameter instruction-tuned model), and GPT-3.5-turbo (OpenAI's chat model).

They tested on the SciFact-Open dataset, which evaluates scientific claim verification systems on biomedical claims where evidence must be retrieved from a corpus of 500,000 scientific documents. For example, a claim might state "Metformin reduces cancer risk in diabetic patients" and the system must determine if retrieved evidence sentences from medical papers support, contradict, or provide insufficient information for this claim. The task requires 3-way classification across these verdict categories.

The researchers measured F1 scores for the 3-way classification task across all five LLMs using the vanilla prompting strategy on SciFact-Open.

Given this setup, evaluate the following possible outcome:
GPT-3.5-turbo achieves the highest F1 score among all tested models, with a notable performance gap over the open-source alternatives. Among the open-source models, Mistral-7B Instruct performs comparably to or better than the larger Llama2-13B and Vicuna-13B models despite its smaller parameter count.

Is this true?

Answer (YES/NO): NO